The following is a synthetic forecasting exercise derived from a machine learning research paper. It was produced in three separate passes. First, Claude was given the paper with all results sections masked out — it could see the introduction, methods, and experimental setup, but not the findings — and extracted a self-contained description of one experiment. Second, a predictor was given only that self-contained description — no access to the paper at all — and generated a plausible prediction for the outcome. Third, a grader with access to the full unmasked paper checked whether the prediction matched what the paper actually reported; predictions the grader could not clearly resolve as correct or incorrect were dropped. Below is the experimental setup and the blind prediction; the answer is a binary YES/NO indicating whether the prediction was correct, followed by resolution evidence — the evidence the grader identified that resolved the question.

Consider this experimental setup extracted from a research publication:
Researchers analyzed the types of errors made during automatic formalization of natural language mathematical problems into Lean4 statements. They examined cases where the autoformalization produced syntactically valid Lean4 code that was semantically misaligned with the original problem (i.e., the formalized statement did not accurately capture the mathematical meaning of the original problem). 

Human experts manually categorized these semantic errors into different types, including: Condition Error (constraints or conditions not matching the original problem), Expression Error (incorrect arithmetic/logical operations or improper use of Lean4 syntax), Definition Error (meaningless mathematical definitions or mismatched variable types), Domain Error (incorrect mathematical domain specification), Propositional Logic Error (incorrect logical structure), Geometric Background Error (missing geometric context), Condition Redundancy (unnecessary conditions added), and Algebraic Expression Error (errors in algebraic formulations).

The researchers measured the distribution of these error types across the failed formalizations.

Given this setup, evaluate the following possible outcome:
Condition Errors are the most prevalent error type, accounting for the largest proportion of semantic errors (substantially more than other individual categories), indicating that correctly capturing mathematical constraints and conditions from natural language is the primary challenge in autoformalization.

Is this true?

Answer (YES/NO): YES